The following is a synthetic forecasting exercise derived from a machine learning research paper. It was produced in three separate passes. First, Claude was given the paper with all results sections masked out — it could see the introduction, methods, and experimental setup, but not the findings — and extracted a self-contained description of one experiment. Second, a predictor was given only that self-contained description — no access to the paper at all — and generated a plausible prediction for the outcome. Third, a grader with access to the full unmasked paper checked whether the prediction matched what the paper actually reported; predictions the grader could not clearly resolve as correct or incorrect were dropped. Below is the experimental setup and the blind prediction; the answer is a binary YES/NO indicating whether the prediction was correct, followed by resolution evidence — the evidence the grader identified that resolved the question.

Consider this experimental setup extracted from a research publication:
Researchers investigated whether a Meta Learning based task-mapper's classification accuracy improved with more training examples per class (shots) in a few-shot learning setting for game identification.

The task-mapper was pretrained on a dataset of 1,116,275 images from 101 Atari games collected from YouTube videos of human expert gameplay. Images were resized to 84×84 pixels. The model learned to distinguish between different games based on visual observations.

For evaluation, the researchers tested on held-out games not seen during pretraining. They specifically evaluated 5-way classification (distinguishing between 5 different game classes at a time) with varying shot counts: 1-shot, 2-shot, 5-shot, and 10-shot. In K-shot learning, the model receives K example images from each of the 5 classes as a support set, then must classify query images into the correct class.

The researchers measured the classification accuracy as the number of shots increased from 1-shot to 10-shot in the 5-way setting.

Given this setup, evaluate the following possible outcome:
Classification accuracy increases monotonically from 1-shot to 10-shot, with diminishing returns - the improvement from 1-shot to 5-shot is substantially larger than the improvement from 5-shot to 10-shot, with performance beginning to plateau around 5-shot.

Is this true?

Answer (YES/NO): YES